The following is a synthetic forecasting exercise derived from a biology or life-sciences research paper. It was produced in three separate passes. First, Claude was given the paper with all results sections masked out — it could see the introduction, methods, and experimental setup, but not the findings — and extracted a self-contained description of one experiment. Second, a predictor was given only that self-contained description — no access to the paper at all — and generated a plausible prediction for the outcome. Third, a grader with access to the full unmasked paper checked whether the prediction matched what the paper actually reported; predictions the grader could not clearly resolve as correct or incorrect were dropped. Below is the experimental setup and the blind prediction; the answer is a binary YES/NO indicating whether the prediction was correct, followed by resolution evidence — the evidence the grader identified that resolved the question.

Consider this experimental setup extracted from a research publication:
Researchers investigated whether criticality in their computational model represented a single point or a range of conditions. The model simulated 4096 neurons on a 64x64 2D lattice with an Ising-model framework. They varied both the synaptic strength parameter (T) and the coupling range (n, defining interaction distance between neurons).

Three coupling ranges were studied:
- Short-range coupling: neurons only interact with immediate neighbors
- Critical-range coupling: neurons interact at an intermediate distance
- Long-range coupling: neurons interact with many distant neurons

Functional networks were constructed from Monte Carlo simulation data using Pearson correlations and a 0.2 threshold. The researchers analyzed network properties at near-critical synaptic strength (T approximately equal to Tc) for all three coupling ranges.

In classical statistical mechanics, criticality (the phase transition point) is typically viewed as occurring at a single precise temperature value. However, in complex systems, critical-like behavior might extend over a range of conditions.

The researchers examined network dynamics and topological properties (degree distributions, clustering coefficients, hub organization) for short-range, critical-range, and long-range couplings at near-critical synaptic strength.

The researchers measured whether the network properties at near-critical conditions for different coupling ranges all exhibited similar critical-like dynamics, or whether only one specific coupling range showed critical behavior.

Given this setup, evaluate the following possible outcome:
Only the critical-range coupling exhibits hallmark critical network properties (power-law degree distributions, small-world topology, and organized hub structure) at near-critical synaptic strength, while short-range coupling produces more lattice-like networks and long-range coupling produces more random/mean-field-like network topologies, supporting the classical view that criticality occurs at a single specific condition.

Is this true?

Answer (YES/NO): NO